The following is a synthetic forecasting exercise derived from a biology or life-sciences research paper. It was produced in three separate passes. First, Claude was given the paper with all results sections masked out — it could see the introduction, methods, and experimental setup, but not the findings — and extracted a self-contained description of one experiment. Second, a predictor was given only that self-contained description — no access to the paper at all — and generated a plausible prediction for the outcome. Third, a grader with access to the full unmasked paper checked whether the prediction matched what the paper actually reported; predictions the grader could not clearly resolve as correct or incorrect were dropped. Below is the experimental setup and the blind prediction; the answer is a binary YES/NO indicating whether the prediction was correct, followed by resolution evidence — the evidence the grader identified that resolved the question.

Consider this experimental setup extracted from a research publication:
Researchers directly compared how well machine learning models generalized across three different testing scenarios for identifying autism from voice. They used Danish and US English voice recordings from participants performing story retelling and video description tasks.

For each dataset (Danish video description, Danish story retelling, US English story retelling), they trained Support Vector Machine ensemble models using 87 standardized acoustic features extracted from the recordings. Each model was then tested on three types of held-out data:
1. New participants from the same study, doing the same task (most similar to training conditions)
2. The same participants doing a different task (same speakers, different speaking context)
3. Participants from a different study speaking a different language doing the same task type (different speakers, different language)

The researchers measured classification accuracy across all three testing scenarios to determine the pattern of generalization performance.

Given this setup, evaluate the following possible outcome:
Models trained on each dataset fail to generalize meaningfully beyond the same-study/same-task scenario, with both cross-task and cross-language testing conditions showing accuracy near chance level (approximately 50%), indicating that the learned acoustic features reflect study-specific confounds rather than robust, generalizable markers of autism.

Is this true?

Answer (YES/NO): NO